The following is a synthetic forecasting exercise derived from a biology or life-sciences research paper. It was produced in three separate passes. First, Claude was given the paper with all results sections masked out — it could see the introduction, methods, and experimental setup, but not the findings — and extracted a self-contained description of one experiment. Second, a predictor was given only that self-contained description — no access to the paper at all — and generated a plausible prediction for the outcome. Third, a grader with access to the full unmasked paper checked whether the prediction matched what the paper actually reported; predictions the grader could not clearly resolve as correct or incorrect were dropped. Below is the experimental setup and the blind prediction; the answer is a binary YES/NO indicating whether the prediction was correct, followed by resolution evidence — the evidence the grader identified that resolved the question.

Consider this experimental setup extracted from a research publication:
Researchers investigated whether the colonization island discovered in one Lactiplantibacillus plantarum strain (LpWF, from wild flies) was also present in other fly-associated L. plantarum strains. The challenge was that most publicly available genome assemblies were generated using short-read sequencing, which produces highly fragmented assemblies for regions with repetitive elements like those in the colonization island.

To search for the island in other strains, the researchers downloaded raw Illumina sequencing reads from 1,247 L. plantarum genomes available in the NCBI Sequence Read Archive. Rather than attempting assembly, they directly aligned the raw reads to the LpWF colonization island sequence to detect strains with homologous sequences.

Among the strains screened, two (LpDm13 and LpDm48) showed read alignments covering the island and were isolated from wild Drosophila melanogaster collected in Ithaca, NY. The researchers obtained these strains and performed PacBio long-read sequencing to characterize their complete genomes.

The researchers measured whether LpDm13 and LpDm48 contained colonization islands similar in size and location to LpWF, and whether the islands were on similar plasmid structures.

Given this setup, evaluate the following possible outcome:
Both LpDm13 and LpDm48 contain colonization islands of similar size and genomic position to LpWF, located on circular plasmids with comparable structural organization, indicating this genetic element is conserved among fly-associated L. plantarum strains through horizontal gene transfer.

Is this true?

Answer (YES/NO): NO